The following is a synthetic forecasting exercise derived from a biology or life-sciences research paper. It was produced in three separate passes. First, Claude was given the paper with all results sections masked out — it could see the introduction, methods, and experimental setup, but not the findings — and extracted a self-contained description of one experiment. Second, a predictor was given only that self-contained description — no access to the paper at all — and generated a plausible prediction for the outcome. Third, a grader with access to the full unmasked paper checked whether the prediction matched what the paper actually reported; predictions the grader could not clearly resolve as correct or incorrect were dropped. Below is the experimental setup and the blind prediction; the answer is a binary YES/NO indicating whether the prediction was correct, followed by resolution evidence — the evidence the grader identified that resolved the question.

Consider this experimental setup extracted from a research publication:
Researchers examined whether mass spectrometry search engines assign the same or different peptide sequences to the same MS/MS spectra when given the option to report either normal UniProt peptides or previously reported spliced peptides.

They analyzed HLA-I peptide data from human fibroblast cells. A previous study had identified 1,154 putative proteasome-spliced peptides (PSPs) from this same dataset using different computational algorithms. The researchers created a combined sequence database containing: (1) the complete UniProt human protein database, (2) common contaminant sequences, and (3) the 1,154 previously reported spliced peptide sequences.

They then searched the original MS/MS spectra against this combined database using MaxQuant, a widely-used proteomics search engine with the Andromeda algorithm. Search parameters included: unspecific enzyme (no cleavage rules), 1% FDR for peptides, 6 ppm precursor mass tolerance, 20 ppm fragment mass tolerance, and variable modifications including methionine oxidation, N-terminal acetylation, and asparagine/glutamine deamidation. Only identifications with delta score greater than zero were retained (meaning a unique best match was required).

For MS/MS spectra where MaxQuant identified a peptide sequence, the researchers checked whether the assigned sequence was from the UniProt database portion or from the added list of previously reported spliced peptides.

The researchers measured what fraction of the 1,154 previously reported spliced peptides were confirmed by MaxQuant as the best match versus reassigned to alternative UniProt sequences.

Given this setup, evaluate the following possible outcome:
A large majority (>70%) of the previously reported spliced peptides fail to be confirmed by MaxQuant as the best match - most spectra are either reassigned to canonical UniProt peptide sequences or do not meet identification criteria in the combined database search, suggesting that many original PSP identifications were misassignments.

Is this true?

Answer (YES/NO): YES